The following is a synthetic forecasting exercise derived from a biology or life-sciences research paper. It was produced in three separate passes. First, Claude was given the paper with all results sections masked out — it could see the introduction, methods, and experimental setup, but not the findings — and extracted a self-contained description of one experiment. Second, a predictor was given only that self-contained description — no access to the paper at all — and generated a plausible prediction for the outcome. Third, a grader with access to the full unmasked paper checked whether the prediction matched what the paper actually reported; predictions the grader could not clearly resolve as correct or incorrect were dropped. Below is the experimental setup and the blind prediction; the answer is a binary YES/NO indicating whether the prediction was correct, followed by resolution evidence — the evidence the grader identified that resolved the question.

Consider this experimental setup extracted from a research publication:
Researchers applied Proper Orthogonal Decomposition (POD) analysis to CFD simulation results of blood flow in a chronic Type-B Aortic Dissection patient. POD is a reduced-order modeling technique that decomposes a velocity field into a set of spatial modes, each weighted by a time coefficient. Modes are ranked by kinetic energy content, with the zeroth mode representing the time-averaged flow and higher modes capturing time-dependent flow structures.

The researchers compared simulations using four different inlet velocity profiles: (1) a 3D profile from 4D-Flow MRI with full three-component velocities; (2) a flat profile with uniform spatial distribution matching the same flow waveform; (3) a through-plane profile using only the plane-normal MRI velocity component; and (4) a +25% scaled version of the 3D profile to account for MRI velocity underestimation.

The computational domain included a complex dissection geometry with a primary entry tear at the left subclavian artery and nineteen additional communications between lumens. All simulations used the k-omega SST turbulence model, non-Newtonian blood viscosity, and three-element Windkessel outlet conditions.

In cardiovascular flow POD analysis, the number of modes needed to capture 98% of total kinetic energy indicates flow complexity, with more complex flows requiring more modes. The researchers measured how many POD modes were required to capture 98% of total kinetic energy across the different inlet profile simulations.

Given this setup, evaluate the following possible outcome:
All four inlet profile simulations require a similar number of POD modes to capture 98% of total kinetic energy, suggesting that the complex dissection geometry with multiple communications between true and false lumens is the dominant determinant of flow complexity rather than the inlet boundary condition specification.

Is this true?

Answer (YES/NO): YES